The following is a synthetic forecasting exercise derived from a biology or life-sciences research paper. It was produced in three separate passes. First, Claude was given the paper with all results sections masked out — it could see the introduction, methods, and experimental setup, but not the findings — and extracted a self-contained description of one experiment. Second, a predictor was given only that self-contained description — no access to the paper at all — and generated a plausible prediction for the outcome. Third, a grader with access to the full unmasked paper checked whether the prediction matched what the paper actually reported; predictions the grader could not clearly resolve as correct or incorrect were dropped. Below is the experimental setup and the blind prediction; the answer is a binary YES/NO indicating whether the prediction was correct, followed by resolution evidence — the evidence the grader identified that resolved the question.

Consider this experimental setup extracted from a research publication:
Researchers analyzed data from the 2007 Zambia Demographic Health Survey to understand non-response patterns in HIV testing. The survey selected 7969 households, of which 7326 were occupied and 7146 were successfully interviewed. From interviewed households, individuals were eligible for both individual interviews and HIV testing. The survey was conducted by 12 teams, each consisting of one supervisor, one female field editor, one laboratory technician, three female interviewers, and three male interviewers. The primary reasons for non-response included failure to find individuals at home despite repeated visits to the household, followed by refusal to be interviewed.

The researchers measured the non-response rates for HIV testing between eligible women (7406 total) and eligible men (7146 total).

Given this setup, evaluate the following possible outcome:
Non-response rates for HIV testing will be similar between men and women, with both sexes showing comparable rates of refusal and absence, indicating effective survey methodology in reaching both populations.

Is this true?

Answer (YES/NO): NO